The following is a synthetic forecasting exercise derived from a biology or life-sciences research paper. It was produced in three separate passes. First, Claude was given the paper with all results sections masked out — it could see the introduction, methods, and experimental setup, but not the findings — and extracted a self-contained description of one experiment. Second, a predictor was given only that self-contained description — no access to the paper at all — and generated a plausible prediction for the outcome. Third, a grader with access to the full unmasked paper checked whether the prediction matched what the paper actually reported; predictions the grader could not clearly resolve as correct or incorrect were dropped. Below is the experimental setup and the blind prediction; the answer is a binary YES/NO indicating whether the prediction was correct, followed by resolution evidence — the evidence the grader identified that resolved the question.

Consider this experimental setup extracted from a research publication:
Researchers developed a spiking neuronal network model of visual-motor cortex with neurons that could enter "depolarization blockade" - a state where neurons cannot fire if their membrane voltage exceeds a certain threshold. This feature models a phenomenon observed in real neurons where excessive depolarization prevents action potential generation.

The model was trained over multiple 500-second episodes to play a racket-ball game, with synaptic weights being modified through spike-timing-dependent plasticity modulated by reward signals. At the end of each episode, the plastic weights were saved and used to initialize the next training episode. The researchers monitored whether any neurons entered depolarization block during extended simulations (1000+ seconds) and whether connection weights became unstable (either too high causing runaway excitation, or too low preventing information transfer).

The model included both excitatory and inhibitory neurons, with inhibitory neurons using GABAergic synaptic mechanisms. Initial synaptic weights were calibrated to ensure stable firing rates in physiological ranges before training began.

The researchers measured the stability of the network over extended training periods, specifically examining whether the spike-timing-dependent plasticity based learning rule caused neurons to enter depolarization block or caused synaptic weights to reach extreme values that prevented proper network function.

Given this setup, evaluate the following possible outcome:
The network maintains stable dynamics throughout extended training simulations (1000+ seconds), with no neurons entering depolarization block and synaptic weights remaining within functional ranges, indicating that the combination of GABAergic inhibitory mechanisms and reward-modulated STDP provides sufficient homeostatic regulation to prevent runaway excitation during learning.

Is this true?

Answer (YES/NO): YES